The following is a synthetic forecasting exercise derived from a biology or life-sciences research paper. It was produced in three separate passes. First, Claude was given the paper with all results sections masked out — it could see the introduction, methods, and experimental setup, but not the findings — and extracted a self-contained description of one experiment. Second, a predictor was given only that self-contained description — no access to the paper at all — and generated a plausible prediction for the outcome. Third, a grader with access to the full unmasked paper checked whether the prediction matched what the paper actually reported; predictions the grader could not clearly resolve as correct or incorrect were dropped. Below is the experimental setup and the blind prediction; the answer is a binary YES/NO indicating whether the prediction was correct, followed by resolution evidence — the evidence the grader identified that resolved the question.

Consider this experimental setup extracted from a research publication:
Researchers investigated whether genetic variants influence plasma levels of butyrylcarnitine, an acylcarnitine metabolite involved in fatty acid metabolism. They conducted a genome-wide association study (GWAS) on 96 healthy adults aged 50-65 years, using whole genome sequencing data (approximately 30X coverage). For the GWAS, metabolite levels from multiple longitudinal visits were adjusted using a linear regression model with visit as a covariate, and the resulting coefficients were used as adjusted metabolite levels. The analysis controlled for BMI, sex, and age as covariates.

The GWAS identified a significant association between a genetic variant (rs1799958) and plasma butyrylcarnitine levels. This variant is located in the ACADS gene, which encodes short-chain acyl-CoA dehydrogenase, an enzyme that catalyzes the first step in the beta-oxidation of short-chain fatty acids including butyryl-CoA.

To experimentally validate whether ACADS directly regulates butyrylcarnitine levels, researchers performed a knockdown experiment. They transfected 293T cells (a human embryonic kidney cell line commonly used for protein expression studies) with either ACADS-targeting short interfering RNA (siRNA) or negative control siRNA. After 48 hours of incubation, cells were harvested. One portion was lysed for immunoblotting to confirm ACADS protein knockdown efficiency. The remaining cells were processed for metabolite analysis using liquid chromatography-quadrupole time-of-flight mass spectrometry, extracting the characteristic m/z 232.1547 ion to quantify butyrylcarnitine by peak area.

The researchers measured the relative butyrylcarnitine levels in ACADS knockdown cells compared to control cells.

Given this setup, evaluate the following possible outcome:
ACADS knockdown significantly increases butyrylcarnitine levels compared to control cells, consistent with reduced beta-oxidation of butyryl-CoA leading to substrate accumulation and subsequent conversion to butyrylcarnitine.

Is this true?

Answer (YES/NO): YES